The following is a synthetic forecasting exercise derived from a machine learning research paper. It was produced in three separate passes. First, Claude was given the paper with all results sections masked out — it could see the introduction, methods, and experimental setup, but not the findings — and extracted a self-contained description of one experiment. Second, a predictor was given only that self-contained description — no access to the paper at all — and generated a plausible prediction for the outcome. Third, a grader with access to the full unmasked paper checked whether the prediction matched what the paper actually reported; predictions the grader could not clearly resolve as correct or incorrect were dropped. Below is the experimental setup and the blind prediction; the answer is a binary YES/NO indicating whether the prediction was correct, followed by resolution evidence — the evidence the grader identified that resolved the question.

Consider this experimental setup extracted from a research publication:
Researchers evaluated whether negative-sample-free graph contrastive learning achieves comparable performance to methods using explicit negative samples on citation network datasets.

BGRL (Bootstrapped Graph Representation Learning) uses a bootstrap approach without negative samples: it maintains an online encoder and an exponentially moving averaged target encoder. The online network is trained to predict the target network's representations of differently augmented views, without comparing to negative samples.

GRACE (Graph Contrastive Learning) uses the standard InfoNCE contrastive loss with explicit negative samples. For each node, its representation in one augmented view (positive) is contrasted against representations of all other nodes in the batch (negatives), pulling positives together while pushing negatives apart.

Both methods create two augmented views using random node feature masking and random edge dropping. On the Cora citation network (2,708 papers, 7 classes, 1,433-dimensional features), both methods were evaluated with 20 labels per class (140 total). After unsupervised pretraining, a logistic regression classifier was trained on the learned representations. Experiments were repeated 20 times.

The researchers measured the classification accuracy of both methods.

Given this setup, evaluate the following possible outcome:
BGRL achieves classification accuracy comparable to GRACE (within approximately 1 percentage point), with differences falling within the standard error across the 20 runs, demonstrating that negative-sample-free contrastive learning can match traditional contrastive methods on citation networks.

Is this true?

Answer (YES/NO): YES